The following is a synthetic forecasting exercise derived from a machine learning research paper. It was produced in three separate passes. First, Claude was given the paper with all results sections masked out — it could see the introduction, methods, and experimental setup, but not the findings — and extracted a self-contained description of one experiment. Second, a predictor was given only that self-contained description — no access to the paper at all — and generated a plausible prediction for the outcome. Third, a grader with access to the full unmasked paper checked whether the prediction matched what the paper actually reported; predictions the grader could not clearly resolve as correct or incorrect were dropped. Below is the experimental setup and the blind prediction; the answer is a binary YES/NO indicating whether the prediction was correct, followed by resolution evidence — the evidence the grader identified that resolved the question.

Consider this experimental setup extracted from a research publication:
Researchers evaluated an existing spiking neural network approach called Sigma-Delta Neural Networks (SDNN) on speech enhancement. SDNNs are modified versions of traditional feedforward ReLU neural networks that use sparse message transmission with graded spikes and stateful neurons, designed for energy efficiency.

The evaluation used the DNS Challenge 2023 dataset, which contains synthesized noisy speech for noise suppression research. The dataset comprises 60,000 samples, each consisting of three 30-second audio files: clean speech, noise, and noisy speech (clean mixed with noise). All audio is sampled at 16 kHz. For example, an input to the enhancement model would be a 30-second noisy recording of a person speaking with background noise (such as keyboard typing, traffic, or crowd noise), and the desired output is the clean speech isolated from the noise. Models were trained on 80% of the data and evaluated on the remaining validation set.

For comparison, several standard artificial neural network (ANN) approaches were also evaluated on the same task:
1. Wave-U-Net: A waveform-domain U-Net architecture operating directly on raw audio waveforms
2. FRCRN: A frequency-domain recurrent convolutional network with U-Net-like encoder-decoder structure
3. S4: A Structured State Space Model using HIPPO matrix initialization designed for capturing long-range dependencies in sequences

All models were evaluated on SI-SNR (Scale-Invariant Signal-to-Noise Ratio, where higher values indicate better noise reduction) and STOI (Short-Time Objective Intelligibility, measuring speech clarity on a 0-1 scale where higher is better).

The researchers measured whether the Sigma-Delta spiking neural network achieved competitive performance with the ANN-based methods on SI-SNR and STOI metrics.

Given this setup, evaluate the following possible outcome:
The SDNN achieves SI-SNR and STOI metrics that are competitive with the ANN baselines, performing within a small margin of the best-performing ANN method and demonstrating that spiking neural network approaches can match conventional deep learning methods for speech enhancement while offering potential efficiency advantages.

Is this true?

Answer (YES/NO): NO